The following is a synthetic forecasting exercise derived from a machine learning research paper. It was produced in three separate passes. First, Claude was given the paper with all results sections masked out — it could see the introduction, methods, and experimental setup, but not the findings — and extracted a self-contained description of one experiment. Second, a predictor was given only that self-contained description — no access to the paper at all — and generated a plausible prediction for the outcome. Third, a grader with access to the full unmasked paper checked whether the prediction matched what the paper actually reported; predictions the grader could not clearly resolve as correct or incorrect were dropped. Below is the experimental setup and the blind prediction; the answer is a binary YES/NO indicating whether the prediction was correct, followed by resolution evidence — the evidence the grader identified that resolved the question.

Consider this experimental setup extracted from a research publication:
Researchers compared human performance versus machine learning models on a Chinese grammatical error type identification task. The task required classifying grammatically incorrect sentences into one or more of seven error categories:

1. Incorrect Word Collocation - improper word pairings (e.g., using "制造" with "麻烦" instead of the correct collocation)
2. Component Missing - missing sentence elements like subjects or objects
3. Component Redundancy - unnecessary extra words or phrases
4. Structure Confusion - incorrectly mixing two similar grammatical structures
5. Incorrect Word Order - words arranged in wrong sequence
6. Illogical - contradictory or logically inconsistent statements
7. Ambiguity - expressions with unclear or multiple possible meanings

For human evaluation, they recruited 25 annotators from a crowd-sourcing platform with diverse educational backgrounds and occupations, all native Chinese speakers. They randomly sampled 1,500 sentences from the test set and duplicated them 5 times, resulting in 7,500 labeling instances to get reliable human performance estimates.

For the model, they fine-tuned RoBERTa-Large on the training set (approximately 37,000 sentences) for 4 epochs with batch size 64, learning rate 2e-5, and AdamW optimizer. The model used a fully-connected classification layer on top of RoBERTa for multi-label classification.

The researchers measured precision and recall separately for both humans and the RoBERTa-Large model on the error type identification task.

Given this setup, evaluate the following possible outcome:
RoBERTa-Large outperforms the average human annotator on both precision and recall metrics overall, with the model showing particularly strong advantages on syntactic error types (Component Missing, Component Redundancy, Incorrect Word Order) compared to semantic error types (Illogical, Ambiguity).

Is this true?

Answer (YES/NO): NO